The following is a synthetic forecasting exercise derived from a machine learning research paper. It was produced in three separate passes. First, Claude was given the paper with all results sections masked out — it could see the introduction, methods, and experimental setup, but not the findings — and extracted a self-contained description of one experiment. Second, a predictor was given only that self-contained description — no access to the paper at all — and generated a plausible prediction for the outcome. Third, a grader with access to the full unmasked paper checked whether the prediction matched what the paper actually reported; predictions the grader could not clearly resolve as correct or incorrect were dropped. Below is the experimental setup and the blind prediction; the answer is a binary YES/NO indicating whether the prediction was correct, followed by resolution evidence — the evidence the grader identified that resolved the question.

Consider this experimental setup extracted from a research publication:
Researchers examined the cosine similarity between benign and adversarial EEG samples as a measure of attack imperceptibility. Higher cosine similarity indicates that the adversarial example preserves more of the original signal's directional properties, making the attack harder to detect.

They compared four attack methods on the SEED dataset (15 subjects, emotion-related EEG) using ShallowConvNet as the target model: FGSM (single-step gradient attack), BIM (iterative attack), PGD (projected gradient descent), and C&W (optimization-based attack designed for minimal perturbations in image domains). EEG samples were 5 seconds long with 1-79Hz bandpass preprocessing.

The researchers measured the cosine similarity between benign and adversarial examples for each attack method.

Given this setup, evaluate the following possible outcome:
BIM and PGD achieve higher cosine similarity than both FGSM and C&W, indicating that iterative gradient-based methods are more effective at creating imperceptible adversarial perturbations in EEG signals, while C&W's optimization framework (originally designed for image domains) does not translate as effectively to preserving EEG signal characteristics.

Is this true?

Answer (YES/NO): YES